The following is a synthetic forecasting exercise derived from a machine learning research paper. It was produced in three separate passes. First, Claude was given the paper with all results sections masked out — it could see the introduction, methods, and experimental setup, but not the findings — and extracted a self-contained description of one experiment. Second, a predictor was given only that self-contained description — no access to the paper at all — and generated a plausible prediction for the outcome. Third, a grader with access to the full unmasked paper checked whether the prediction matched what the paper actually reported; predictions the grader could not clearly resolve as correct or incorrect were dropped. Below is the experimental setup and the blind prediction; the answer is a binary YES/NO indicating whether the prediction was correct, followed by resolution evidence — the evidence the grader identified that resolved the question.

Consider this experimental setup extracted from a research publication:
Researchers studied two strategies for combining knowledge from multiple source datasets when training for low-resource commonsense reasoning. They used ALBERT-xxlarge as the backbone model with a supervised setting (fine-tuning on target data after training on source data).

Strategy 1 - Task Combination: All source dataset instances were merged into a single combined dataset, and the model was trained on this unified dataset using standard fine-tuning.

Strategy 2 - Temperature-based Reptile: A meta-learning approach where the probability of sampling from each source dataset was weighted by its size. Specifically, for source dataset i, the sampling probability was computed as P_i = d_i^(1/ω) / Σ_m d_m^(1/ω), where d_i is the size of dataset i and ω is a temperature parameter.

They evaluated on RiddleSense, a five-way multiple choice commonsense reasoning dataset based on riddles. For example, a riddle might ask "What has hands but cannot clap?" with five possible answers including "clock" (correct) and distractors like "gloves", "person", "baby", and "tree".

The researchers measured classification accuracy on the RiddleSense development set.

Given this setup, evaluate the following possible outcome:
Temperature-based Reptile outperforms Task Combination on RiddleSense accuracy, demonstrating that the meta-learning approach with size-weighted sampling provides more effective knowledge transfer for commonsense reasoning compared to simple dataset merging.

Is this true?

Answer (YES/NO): NO